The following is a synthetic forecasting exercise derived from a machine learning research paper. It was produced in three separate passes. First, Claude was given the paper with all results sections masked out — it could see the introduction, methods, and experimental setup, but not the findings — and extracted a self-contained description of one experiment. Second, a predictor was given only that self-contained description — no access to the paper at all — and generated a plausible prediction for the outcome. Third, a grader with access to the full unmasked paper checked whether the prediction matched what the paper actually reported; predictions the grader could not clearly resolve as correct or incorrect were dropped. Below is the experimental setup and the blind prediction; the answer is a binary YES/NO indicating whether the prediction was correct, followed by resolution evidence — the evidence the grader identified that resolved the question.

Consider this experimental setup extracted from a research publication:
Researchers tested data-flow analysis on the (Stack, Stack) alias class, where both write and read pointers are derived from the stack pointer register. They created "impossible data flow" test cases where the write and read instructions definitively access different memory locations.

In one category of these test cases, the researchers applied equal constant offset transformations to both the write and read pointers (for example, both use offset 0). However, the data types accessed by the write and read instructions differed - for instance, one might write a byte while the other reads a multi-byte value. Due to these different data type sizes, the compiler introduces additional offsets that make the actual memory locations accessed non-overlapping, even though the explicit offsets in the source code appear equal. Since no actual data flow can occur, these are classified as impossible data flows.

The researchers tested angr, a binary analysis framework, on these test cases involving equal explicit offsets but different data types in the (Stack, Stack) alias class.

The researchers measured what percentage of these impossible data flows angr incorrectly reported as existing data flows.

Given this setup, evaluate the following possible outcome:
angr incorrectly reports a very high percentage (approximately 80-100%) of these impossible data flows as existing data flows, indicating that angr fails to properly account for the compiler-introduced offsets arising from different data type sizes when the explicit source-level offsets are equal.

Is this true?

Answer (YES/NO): NO